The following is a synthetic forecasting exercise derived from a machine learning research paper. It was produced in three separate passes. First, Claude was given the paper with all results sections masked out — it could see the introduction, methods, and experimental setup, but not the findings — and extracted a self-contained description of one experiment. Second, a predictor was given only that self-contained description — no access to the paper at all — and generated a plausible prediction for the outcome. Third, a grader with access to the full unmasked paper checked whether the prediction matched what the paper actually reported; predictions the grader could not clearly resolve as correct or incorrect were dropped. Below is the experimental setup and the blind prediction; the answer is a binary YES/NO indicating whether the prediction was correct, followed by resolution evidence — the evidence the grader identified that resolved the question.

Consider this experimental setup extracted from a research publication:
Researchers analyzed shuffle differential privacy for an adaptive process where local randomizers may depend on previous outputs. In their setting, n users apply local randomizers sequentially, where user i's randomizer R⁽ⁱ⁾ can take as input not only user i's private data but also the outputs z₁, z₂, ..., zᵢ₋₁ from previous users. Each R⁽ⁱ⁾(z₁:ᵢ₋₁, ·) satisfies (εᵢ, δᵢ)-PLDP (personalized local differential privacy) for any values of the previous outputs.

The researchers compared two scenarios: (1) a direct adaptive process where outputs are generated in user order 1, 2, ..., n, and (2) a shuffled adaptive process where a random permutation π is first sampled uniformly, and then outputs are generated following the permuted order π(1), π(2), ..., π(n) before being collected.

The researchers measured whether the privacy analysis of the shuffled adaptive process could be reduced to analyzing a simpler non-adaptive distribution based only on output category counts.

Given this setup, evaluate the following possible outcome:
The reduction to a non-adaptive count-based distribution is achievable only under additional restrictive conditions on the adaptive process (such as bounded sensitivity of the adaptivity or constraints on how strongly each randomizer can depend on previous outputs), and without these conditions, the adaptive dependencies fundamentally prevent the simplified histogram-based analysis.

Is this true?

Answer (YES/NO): NO